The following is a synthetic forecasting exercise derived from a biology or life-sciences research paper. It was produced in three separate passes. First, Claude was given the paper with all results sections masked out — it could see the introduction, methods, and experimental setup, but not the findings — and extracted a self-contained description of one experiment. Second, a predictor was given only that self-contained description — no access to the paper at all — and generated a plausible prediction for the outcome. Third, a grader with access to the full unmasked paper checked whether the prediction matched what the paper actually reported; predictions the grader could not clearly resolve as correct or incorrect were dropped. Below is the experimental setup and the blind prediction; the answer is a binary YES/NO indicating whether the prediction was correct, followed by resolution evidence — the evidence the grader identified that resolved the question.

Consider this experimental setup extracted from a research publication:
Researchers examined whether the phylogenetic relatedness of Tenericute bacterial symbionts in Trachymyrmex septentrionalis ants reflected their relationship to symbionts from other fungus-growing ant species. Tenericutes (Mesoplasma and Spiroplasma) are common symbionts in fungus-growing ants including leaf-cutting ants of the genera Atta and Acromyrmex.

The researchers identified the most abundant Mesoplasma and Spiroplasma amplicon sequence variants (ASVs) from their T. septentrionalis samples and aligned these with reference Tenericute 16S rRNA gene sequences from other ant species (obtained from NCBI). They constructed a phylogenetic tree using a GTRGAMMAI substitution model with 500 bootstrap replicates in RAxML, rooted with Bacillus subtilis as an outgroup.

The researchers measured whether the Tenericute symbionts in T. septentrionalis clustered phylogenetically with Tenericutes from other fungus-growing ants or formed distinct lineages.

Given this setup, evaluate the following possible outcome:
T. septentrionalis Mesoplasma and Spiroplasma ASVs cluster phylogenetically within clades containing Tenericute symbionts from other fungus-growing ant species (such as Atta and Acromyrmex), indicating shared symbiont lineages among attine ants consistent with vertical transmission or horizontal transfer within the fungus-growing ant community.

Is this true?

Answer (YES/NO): YES